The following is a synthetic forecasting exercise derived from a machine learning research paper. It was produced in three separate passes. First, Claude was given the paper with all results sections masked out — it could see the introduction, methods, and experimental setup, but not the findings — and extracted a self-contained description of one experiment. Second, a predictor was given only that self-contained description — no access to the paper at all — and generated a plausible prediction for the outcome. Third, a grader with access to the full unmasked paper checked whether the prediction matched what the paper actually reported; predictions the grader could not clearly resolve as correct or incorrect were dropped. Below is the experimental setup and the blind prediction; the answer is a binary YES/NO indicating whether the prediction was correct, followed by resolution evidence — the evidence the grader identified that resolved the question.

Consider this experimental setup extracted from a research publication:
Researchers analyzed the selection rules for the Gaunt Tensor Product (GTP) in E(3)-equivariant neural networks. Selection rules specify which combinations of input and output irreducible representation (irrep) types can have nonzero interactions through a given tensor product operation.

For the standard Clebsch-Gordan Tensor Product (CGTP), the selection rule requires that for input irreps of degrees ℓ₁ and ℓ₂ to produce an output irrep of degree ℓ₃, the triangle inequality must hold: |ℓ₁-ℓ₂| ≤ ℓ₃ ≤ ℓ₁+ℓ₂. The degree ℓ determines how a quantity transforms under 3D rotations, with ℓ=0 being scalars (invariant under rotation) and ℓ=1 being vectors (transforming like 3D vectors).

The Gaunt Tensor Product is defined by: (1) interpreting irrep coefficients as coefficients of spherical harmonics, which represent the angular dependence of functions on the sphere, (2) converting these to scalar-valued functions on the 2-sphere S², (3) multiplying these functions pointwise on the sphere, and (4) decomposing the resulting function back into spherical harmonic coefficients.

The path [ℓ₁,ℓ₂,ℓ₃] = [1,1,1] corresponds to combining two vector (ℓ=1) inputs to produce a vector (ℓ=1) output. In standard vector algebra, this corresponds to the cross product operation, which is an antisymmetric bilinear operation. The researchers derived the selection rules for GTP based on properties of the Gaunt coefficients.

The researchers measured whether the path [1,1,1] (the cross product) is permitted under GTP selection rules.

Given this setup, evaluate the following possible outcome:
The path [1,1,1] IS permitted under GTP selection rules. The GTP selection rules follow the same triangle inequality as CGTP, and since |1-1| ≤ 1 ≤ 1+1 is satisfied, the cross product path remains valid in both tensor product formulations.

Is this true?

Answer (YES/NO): NO